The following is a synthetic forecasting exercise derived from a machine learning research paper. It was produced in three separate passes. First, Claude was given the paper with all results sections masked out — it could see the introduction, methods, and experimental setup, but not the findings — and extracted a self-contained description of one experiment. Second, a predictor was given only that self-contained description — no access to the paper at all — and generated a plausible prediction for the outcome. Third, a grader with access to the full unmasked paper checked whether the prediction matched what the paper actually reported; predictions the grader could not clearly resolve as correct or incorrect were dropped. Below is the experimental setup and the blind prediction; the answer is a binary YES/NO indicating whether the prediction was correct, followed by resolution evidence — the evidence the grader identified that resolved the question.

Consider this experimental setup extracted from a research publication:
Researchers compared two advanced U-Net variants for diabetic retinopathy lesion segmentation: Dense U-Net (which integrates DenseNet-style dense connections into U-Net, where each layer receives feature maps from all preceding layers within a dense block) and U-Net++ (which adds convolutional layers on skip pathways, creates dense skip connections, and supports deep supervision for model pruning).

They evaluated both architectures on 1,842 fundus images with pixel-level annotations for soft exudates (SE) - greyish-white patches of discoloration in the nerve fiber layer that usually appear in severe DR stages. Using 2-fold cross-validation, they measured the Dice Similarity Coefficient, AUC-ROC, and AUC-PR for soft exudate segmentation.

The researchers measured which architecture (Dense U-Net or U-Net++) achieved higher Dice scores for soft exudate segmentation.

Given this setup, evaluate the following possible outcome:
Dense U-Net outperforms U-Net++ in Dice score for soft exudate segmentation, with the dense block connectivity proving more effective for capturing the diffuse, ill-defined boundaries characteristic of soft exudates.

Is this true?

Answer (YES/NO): NO